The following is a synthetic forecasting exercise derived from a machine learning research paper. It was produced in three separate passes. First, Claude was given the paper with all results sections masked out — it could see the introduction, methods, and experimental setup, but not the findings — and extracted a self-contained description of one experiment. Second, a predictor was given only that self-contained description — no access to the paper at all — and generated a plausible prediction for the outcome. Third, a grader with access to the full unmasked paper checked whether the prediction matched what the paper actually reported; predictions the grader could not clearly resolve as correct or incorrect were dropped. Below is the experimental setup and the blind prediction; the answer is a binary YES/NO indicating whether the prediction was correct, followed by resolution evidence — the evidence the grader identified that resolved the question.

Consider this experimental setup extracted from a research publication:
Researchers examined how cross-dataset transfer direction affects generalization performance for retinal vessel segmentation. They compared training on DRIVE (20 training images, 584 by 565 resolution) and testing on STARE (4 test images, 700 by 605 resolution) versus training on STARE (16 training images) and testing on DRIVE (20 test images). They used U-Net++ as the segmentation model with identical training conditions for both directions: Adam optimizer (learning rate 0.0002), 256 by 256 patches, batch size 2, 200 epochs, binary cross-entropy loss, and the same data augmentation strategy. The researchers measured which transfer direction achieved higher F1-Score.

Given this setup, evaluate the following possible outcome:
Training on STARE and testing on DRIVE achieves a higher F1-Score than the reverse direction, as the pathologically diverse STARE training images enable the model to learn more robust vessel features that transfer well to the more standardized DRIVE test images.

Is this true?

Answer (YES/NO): NO